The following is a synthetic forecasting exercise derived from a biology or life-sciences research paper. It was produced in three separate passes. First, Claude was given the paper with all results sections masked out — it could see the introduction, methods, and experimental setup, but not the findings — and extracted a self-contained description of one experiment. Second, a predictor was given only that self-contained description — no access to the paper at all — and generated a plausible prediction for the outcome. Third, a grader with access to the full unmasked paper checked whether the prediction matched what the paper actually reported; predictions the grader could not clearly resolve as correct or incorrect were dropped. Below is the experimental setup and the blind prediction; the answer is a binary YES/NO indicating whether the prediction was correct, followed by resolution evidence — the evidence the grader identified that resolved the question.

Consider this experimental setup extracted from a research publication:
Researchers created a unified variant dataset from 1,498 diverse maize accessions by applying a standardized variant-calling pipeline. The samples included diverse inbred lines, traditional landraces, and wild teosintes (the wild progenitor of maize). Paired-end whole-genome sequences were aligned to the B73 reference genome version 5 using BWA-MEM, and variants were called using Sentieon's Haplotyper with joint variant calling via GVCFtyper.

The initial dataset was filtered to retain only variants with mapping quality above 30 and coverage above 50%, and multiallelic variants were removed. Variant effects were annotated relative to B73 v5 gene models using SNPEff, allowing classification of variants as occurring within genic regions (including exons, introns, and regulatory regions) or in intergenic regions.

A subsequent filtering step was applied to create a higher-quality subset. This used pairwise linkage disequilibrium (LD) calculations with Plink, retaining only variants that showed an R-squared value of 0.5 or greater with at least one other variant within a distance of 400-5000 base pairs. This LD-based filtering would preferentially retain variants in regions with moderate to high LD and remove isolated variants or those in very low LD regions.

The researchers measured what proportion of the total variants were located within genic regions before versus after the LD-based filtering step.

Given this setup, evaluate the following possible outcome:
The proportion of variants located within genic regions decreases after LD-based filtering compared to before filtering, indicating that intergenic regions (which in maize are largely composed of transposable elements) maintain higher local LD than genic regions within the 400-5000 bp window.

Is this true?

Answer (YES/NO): NO